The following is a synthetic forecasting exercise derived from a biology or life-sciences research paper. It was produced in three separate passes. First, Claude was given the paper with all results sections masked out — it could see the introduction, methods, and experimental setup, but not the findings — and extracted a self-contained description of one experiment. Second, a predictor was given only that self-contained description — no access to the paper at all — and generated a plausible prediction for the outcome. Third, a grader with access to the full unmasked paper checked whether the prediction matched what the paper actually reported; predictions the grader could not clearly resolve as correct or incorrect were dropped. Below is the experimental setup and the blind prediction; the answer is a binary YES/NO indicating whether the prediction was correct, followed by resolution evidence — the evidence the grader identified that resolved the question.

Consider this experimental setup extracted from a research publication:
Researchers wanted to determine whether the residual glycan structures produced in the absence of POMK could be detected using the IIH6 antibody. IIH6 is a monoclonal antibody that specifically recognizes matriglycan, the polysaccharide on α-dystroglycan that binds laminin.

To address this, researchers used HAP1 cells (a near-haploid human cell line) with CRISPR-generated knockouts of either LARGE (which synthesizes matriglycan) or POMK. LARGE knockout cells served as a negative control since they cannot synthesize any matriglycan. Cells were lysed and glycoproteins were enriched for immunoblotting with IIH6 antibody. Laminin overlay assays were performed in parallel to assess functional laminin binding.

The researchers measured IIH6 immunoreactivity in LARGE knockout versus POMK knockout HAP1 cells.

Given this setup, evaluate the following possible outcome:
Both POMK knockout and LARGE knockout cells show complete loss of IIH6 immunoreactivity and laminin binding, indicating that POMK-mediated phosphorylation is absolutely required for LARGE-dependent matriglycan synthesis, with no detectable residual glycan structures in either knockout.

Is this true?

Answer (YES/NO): NO